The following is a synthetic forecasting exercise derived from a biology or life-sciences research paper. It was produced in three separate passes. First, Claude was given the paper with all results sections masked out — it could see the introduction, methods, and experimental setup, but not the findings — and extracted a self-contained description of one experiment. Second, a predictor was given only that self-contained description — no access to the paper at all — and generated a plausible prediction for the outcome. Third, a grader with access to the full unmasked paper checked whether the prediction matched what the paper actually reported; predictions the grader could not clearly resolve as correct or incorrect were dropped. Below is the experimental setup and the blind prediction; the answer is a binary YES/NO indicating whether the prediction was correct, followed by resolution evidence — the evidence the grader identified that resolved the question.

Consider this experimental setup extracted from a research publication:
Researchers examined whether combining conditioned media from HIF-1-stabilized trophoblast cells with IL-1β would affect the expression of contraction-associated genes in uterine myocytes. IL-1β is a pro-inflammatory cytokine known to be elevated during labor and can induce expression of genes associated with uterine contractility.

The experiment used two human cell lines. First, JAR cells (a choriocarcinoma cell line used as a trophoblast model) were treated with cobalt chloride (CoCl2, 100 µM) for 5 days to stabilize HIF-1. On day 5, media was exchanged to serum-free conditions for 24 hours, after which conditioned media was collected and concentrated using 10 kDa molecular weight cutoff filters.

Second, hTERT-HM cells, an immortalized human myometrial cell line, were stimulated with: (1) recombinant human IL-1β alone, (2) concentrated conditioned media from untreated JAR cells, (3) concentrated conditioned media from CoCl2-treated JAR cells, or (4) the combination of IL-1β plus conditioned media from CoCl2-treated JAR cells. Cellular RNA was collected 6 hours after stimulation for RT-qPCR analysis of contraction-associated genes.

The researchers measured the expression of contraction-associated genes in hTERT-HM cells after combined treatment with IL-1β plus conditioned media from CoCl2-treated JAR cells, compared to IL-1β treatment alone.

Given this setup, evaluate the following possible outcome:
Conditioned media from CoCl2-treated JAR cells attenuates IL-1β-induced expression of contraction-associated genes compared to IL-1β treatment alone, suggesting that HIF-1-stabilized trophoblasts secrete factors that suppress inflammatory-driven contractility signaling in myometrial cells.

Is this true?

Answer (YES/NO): NO